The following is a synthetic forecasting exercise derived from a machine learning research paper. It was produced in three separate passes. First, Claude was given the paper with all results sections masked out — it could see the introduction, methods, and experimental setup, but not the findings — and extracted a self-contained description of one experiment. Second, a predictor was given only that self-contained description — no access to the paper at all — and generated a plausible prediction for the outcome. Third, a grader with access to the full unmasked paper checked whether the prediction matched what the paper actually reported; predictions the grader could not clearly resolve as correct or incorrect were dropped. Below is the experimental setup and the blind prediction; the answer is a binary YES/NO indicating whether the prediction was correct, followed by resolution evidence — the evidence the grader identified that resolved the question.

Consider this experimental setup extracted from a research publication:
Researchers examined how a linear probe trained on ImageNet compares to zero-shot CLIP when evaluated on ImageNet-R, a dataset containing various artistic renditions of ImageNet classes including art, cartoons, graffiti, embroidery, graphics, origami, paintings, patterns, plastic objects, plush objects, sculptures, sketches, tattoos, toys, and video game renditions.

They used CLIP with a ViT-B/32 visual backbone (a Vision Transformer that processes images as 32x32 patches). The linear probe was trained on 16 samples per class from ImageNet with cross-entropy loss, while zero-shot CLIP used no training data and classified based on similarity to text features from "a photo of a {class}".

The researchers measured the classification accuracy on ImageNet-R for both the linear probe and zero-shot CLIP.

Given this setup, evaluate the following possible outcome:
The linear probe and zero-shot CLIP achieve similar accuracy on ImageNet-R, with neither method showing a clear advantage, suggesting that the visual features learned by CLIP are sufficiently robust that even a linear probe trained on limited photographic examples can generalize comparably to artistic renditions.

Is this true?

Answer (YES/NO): NO